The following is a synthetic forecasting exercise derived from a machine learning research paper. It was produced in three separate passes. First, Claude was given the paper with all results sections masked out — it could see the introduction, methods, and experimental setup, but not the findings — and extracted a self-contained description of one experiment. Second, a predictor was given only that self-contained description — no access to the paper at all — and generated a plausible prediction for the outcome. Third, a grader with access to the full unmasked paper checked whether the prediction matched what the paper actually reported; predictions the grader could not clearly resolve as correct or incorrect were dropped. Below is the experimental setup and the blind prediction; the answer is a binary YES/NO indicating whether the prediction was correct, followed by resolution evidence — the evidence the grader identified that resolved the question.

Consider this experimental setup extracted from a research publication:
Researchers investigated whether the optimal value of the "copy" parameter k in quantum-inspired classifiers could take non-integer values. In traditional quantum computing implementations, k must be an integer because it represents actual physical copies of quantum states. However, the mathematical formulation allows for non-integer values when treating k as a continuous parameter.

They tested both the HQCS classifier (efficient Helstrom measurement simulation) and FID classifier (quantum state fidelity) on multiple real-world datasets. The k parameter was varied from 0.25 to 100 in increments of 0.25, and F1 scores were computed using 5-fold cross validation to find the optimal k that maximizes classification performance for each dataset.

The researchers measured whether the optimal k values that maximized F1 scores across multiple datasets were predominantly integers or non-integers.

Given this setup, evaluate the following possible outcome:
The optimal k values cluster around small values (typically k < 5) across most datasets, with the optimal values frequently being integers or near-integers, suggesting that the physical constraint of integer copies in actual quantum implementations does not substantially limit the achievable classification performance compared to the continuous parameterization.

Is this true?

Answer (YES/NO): NO